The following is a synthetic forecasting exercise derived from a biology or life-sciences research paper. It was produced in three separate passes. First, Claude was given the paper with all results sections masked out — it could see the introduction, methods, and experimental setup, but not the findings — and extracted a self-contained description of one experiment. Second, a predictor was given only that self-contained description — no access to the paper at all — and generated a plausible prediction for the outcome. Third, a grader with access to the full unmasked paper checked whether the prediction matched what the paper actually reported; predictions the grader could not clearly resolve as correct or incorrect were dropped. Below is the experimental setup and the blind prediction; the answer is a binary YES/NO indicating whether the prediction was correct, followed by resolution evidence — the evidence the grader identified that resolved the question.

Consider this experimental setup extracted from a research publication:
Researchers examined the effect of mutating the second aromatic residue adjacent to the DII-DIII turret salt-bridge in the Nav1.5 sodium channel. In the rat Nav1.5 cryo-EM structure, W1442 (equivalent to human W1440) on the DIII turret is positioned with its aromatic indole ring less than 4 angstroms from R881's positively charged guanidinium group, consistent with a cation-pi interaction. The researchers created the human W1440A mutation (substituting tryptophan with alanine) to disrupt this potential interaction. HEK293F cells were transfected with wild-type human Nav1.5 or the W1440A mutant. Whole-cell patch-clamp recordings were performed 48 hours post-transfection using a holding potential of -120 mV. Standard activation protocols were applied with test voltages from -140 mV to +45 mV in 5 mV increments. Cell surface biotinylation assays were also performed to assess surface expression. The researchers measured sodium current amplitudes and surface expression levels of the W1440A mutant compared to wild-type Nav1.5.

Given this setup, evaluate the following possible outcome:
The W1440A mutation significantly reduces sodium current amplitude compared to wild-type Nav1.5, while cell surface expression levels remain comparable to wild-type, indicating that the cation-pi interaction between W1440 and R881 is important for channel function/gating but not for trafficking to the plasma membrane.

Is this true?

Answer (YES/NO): YES